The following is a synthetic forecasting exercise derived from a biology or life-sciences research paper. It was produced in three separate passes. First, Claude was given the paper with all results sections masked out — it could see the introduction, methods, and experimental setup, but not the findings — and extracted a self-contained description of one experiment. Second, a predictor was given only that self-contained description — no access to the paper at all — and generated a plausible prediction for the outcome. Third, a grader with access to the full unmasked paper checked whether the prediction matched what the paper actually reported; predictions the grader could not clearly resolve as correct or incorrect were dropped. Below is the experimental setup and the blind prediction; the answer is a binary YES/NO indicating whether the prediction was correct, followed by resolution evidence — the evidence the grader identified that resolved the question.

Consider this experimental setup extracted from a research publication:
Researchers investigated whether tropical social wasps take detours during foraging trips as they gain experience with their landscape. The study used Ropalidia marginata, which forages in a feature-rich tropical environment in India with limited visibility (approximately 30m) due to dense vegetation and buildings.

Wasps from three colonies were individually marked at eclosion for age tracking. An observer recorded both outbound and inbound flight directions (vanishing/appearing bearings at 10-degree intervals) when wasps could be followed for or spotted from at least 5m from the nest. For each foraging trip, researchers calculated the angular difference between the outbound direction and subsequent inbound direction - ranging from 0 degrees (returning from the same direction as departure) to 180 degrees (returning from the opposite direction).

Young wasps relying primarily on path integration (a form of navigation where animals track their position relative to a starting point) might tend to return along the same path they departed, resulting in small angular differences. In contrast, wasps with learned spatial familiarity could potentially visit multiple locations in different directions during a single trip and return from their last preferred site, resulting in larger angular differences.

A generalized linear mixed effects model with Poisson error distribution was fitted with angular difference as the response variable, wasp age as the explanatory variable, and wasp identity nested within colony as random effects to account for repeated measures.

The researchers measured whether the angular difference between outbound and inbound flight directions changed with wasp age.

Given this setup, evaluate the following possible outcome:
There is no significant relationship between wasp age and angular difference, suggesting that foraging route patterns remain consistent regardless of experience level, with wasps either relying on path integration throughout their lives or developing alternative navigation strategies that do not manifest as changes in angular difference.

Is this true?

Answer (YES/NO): NO